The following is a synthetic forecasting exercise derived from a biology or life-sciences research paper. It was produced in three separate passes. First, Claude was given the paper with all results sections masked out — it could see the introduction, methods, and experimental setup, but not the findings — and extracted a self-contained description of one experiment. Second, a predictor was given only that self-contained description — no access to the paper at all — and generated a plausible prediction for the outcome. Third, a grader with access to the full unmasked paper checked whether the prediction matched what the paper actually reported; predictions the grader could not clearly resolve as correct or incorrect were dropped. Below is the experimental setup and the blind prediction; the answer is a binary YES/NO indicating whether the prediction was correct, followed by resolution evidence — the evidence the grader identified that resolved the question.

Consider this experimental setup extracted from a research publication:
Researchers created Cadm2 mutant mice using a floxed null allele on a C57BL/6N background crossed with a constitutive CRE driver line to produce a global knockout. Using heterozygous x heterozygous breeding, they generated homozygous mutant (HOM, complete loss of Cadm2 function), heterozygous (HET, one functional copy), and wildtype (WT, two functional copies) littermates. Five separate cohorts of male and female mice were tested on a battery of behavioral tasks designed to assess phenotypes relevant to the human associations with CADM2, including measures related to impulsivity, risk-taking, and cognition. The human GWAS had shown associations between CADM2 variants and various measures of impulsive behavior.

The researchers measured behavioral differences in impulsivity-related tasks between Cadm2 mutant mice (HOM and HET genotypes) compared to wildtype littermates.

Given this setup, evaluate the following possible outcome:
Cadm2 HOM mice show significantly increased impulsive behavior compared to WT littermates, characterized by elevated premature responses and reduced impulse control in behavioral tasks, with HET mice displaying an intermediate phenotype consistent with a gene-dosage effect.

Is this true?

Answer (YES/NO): NO